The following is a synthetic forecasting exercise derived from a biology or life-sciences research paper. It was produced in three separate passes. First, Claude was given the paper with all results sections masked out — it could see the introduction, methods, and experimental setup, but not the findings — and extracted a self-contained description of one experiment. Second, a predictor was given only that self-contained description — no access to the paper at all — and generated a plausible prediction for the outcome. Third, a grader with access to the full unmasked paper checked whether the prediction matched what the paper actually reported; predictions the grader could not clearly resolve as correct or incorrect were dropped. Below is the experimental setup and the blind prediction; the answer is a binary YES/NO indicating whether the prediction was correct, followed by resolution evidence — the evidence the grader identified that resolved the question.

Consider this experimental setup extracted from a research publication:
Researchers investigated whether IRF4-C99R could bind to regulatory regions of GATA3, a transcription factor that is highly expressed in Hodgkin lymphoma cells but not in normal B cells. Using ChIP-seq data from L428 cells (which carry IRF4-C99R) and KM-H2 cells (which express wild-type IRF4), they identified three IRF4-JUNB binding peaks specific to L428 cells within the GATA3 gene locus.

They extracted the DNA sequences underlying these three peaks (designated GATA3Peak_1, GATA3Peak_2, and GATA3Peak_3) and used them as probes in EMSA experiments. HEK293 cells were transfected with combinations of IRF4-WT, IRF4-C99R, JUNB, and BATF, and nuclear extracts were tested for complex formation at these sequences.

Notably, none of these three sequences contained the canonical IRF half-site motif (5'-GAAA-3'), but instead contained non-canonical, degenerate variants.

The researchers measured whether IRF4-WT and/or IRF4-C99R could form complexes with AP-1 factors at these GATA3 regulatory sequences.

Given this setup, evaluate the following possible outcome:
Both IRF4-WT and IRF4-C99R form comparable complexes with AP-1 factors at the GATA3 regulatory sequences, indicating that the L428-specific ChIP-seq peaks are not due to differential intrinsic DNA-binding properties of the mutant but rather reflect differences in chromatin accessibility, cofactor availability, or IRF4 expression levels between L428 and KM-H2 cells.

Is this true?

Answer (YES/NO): NO